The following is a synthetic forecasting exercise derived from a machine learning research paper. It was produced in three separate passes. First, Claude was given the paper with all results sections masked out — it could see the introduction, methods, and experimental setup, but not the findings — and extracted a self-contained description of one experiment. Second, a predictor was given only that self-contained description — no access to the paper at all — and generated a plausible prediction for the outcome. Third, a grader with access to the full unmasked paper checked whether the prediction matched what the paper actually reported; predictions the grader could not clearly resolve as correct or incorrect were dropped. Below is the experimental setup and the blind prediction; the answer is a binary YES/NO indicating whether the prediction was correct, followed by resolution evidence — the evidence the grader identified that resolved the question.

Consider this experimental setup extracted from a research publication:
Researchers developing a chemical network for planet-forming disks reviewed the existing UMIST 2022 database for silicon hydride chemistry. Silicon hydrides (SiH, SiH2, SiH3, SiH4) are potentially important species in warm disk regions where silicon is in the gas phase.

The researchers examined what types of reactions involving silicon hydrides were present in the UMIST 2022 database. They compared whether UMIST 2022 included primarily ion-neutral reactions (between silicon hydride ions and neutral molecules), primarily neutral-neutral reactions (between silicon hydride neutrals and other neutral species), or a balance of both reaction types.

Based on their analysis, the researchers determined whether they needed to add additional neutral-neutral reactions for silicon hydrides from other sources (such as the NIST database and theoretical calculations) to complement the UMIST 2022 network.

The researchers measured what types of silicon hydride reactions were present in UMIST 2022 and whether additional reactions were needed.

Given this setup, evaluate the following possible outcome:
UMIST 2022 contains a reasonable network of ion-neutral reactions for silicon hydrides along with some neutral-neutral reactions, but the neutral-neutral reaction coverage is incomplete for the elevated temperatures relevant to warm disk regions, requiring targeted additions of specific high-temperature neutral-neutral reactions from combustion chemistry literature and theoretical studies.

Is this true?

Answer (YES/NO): NO